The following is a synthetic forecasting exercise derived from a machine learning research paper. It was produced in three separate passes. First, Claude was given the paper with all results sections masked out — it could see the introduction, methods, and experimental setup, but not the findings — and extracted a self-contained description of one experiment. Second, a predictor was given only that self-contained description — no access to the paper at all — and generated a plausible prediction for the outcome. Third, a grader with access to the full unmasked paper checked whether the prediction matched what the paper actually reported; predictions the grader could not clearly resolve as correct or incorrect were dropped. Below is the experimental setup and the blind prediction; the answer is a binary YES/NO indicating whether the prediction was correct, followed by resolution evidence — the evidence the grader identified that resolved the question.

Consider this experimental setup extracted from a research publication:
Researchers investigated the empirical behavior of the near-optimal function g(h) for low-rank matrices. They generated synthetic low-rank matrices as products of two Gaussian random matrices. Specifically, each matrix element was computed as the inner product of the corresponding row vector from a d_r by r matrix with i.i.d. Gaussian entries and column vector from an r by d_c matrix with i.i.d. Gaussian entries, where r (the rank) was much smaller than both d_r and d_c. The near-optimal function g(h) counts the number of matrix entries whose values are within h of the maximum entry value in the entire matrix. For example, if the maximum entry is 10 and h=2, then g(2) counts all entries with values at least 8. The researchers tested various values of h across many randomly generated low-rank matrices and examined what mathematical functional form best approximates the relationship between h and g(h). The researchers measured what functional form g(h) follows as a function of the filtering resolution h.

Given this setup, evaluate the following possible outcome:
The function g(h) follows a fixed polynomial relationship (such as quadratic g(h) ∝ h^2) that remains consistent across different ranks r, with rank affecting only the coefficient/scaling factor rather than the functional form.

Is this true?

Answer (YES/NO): NO